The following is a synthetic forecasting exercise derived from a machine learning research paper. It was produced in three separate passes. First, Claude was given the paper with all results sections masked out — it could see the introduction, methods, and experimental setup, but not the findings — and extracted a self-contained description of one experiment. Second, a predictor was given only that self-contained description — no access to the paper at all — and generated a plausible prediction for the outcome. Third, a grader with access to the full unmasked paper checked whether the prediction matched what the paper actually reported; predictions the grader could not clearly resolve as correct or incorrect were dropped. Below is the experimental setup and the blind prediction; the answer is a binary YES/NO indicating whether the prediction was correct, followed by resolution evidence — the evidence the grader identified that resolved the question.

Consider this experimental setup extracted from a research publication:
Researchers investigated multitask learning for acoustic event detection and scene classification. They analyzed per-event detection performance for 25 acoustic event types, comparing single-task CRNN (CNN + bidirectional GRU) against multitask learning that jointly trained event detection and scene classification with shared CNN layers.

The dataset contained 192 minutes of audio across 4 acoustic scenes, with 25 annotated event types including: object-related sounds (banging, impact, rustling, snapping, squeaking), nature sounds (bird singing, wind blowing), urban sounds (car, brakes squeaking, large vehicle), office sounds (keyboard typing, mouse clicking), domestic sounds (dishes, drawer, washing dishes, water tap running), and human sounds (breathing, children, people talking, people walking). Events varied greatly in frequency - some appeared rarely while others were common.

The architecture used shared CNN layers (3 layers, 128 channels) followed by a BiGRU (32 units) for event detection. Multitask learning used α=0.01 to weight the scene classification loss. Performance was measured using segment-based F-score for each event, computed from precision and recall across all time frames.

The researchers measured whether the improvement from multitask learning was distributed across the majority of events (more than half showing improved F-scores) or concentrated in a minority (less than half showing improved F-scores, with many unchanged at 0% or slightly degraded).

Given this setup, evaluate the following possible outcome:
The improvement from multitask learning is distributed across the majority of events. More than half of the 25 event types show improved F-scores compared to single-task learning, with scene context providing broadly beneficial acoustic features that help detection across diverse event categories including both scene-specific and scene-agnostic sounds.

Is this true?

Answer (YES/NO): NO